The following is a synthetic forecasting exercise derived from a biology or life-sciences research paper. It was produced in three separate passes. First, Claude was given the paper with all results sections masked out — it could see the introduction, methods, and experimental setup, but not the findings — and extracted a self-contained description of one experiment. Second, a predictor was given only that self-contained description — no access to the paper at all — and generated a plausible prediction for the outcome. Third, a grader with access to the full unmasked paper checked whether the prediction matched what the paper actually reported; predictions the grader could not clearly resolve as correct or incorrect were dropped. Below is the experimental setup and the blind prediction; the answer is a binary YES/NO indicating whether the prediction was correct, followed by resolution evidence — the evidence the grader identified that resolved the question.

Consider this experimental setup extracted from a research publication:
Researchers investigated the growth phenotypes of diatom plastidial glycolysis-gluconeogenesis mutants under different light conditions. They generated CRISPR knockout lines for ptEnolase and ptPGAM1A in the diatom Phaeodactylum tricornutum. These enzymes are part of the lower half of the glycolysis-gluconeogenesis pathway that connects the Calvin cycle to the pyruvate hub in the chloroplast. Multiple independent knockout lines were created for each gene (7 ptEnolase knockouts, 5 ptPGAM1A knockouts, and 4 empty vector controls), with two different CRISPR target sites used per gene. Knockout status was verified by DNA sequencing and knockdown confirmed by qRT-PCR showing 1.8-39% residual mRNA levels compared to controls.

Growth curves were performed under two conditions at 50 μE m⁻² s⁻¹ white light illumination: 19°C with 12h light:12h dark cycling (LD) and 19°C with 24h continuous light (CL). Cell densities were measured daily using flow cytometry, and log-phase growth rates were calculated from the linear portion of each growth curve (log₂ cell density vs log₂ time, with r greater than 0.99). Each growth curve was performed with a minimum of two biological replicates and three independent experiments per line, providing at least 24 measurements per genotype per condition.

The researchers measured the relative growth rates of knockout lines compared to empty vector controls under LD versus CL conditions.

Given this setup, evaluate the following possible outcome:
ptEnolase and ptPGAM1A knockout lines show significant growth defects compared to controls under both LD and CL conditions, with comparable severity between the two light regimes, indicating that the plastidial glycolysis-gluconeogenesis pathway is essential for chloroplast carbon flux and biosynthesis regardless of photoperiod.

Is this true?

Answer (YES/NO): NO